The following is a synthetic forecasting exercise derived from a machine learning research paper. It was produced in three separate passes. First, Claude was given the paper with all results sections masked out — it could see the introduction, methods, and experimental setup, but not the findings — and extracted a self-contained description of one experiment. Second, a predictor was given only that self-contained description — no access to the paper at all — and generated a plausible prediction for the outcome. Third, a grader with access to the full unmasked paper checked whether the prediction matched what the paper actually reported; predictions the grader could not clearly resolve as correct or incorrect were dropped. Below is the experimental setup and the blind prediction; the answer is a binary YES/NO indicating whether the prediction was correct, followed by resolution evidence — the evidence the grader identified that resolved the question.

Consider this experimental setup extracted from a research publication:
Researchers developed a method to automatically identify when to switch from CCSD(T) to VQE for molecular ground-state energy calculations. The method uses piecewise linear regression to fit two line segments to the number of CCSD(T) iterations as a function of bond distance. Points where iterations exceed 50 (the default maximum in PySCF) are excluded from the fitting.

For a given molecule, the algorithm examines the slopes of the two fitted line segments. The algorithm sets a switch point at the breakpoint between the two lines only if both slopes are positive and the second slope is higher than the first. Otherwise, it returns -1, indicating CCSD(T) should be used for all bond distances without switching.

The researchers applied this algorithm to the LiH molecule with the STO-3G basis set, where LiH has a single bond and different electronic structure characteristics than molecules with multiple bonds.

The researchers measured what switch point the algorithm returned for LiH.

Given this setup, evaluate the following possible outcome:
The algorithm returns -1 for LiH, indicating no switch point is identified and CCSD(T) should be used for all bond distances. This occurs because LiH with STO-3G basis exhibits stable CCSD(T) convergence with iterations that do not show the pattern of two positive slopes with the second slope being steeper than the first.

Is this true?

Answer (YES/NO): YES